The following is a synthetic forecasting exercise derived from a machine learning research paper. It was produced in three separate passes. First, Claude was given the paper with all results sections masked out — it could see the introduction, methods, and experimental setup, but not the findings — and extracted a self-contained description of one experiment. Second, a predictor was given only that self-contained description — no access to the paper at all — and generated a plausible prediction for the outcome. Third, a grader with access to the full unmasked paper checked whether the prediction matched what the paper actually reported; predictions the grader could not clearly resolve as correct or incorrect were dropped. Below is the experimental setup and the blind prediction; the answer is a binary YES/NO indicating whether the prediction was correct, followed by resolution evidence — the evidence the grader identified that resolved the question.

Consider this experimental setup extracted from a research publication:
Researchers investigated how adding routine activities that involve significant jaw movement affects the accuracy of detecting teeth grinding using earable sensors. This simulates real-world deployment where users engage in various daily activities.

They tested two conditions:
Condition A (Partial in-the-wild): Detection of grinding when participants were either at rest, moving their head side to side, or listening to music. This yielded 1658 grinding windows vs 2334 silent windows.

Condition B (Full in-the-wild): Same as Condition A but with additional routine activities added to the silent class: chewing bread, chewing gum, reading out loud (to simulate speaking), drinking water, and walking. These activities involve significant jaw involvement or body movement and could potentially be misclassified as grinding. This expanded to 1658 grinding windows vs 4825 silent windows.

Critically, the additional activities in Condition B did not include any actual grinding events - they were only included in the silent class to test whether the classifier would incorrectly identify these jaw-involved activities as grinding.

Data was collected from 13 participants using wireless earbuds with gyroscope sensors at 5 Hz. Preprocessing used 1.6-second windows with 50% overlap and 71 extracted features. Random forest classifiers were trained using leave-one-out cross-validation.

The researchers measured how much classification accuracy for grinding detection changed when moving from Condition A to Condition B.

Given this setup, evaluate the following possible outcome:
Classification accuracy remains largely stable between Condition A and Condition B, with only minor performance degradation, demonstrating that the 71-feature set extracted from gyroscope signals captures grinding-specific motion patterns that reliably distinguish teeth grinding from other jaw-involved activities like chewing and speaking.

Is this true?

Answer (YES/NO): NO